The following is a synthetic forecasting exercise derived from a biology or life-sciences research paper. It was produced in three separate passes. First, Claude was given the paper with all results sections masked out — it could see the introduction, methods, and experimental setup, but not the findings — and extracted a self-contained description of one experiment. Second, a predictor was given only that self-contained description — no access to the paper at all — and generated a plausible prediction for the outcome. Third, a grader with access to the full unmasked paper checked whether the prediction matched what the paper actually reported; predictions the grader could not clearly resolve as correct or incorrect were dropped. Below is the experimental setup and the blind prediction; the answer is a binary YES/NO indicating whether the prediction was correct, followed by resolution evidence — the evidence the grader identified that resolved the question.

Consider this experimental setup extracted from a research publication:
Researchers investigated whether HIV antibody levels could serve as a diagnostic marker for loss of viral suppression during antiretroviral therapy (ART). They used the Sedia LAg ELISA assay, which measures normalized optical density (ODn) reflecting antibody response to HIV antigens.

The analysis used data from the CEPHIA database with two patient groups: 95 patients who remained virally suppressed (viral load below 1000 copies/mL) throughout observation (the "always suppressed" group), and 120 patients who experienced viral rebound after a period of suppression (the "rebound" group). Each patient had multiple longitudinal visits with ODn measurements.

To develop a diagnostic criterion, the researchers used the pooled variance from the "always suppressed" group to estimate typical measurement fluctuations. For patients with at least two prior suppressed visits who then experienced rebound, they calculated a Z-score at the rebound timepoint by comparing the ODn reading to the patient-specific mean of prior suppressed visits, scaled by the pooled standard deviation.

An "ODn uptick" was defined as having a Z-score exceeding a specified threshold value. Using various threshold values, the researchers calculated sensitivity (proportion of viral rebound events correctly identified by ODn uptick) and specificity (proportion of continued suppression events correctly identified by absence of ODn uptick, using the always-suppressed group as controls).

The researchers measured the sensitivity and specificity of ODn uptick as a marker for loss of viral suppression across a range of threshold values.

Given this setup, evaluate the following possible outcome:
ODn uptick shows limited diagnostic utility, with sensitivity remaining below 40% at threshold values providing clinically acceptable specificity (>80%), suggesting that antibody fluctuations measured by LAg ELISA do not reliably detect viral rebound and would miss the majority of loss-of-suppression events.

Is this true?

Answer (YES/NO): NO